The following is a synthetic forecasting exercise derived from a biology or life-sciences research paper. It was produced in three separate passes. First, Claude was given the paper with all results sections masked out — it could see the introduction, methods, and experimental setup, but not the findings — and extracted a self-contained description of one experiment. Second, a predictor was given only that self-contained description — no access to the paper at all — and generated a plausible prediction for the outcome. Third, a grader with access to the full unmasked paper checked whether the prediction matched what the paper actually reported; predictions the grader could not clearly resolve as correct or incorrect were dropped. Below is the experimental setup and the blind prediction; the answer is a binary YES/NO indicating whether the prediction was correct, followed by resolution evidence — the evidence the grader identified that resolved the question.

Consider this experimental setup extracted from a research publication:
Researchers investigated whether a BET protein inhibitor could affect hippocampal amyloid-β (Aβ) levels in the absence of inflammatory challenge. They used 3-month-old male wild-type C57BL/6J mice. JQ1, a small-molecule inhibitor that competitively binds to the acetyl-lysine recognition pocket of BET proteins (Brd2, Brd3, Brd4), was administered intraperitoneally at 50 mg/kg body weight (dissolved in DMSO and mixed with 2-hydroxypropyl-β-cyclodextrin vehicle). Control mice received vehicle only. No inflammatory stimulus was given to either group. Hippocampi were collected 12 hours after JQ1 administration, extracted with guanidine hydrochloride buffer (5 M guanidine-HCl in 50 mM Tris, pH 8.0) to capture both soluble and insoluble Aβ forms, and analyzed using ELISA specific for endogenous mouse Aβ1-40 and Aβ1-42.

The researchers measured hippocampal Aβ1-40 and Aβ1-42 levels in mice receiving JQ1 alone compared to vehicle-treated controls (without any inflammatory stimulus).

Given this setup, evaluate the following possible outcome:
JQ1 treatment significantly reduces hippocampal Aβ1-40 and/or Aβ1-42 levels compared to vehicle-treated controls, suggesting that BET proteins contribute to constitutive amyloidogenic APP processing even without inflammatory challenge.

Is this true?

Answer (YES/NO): YES